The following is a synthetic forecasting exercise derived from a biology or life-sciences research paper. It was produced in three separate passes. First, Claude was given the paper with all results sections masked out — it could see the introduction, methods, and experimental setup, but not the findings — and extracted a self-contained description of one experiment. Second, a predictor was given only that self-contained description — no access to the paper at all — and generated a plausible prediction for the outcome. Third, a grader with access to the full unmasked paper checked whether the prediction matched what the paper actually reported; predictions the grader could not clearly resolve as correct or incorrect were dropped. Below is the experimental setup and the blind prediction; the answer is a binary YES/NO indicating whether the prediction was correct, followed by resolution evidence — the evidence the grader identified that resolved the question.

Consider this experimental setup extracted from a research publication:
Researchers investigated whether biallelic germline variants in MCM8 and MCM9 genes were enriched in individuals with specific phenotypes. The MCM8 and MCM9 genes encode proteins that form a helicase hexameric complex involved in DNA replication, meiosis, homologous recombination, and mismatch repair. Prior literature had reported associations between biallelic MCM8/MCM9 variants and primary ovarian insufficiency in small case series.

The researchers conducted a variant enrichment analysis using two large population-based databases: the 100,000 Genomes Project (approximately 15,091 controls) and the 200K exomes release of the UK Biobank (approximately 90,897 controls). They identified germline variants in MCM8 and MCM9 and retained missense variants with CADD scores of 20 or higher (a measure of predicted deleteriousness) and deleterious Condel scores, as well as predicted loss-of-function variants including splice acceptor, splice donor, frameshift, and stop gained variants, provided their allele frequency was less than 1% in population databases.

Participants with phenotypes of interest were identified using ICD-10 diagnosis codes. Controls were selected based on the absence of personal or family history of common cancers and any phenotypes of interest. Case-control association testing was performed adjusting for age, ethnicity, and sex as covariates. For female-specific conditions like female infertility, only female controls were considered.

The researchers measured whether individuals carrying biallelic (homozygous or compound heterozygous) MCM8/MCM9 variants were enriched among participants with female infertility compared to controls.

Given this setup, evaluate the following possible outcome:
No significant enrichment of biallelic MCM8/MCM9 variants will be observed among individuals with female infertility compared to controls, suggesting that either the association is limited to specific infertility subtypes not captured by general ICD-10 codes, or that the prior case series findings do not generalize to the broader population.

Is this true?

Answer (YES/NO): YES